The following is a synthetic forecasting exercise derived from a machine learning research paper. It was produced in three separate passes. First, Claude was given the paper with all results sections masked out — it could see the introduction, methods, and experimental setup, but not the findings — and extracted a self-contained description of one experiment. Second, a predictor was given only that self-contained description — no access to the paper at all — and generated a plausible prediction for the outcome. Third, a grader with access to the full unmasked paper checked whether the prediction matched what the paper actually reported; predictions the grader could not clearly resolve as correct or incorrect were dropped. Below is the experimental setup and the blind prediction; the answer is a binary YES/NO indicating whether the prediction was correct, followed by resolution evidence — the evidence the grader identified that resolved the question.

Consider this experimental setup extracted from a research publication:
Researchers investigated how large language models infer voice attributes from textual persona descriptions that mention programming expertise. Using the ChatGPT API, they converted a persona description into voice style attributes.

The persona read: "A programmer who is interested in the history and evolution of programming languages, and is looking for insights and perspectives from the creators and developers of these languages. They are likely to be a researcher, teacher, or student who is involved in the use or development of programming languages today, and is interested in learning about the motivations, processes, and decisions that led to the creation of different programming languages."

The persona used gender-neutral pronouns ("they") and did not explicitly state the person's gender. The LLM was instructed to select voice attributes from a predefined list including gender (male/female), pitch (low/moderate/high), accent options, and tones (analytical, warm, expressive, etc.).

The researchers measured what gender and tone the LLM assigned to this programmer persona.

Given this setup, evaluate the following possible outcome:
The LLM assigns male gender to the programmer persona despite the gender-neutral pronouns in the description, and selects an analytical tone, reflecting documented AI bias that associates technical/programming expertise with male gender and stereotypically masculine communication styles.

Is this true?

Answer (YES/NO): YES